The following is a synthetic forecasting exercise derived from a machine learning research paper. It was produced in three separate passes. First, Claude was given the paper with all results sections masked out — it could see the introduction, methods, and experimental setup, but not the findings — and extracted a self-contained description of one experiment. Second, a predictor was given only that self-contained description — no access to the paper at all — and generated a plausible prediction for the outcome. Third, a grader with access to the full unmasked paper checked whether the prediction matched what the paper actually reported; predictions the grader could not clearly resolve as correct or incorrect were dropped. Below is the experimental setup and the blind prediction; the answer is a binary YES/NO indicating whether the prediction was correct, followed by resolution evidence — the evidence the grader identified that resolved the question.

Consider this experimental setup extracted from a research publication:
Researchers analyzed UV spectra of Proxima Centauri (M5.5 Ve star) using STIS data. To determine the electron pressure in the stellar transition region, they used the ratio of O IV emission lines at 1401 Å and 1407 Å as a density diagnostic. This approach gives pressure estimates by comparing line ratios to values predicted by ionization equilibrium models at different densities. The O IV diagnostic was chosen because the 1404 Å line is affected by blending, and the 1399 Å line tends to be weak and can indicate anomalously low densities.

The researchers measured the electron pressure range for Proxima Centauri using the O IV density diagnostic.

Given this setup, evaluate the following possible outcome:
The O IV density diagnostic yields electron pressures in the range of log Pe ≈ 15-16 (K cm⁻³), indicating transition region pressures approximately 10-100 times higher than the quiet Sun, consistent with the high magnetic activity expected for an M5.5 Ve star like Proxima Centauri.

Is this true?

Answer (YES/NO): NO